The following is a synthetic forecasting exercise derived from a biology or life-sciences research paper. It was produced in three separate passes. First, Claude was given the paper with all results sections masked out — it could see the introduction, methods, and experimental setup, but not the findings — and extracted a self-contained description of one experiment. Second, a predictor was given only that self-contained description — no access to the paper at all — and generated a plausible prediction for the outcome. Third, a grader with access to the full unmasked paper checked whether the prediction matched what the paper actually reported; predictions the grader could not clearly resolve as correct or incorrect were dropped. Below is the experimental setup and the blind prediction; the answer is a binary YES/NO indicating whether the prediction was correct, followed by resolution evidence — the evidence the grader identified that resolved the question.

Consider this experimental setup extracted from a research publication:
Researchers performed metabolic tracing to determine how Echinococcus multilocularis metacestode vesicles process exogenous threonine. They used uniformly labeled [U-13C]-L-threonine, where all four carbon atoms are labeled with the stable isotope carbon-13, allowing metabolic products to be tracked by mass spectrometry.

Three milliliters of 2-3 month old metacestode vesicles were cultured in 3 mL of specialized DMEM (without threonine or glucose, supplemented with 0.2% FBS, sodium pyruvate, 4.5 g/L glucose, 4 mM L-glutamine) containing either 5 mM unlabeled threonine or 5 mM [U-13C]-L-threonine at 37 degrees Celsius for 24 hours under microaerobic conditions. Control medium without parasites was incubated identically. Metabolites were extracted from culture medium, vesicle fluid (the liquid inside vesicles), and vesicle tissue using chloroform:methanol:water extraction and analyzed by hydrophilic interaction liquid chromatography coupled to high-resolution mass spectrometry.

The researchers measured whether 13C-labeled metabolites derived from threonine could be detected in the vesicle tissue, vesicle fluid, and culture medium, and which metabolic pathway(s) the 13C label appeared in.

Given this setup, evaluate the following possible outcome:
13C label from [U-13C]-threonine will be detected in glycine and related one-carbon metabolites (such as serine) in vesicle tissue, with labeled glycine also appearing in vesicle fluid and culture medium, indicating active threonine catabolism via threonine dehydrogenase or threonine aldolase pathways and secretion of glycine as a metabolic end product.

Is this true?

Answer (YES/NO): NO